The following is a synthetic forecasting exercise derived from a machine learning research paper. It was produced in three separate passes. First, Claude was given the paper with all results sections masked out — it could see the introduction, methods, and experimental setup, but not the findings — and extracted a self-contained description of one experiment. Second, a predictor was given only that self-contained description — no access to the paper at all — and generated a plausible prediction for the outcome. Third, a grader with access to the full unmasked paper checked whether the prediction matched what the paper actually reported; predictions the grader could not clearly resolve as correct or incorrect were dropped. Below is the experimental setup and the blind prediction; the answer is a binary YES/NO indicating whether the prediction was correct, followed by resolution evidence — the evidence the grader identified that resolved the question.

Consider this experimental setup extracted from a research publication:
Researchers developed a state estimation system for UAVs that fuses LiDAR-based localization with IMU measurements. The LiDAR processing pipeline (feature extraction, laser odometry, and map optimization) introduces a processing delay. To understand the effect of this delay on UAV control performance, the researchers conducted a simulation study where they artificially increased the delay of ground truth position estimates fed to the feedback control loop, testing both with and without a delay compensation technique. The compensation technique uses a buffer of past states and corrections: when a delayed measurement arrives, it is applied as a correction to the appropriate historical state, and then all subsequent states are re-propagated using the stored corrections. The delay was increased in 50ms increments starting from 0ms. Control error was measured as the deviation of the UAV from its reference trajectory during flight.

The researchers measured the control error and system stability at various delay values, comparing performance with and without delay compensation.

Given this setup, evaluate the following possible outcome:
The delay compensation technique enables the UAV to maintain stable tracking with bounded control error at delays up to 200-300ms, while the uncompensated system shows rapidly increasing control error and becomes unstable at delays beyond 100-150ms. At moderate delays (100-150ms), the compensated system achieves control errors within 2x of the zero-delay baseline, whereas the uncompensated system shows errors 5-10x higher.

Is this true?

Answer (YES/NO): NO